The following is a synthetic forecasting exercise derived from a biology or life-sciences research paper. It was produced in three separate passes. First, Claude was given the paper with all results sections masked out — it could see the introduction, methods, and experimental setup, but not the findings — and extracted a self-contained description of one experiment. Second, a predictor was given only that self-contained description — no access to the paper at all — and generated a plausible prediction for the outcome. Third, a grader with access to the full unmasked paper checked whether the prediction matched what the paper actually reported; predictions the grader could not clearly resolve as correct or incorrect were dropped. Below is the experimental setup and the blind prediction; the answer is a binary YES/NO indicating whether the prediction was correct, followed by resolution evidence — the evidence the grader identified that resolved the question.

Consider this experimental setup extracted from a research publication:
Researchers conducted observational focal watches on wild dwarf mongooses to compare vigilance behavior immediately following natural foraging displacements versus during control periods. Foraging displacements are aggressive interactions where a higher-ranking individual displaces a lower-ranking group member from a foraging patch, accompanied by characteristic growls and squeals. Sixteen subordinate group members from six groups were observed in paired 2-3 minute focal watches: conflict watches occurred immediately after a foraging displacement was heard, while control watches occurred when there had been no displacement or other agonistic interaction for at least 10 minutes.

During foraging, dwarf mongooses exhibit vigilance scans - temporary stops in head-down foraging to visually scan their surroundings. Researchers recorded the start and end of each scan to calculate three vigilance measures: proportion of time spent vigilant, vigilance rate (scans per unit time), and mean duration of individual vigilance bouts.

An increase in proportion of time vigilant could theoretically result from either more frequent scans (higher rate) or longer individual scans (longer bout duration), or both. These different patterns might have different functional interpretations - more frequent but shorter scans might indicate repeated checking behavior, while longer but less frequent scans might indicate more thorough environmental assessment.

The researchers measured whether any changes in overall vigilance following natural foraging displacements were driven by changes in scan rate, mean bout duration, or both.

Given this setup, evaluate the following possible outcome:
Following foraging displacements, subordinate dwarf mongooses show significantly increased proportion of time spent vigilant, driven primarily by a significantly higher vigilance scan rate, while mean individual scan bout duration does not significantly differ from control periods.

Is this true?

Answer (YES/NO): NO